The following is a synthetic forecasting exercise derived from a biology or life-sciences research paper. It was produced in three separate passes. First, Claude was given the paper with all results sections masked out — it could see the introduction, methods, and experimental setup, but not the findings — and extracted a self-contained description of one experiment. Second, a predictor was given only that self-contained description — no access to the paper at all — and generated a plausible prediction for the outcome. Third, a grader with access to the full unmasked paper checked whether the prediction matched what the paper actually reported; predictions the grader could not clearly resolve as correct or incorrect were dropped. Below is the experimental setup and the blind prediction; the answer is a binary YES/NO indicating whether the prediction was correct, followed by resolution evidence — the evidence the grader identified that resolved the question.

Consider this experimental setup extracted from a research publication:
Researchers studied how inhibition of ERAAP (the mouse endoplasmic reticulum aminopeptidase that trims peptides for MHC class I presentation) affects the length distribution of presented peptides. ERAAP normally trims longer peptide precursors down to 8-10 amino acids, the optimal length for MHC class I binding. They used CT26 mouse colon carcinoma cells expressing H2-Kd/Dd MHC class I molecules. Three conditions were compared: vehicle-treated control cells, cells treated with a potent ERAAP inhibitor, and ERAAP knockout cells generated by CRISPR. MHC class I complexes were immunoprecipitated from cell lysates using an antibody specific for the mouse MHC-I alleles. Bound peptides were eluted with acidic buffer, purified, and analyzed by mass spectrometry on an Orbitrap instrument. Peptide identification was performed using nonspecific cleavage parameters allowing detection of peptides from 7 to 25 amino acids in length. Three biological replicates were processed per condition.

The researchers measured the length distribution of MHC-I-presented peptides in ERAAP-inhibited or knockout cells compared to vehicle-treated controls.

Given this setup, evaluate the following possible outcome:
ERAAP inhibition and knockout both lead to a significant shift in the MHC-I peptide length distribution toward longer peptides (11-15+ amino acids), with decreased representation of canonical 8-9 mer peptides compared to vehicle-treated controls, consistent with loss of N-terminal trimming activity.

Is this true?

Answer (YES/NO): NO